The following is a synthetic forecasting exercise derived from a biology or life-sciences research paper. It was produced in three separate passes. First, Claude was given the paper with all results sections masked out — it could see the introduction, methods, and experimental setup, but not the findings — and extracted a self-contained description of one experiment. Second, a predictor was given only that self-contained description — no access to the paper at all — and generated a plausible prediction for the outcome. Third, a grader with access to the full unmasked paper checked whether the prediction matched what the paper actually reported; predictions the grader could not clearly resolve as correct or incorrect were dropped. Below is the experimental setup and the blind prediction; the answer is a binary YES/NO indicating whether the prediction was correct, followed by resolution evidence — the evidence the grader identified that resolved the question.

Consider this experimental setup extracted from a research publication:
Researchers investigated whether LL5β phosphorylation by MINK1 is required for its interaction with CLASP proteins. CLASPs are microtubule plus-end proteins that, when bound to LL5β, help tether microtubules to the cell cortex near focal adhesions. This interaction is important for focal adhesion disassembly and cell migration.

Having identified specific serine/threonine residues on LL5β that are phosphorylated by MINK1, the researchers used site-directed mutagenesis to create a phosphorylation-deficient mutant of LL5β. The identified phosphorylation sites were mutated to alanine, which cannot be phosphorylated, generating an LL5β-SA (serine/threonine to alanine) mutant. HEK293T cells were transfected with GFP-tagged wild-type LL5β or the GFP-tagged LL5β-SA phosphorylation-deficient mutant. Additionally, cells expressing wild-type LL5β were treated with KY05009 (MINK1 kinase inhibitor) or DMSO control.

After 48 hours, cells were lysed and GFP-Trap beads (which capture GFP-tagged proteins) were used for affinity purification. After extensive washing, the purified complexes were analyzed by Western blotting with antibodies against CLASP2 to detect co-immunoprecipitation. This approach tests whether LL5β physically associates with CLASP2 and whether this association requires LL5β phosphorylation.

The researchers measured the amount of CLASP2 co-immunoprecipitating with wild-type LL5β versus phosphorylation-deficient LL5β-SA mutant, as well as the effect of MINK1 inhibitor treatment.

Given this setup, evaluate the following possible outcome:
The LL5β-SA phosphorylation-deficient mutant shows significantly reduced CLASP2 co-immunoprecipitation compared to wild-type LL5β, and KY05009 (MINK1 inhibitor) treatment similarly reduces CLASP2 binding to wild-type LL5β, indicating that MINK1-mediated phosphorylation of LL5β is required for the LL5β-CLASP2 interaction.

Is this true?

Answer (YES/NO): YES